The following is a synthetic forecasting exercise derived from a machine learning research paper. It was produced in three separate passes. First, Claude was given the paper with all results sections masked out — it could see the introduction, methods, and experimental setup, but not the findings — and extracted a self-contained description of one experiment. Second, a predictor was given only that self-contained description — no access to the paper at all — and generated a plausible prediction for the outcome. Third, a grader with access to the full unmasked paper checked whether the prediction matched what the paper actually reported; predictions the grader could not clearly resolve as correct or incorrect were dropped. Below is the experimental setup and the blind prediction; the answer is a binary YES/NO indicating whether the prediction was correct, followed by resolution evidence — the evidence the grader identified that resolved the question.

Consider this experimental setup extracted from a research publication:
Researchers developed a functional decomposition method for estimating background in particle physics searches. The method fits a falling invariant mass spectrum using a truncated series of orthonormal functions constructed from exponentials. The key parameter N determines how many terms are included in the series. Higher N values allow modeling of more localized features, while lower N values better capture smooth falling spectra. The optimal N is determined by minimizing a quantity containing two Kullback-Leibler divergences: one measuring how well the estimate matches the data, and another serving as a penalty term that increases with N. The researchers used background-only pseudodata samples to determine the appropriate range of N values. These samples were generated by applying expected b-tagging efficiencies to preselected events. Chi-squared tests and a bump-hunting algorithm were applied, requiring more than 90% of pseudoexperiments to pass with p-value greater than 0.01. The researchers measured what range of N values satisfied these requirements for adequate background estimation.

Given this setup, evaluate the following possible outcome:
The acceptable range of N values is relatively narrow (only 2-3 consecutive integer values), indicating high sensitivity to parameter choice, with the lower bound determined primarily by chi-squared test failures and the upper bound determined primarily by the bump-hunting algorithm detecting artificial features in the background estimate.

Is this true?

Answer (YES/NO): NO